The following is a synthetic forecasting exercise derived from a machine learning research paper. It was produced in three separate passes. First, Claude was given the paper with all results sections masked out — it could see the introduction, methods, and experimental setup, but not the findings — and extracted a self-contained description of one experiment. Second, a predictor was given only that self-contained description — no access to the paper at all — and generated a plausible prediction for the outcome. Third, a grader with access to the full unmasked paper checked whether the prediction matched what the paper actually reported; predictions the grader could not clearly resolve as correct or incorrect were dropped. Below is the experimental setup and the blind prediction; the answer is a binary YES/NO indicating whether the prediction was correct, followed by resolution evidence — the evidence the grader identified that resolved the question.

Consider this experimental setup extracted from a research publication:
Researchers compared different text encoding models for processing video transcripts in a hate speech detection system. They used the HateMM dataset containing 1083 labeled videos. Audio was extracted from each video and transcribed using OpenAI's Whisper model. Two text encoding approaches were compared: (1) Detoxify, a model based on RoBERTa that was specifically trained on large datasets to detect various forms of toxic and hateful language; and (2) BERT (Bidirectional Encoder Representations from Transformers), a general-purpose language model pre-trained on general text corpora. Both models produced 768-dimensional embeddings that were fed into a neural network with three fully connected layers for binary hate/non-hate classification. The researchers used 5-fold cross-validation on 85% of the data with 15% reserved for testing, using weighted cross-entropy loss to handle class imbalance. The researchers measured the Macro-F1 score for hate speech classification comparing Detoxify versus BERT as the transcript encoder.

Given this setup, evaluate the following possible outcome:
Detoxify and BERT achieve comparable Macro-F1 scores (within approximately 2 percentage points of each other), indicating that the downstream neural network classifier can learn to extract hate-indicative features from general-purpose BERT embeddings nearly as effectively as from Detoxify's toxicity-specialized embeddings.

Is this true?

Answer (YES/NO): NO